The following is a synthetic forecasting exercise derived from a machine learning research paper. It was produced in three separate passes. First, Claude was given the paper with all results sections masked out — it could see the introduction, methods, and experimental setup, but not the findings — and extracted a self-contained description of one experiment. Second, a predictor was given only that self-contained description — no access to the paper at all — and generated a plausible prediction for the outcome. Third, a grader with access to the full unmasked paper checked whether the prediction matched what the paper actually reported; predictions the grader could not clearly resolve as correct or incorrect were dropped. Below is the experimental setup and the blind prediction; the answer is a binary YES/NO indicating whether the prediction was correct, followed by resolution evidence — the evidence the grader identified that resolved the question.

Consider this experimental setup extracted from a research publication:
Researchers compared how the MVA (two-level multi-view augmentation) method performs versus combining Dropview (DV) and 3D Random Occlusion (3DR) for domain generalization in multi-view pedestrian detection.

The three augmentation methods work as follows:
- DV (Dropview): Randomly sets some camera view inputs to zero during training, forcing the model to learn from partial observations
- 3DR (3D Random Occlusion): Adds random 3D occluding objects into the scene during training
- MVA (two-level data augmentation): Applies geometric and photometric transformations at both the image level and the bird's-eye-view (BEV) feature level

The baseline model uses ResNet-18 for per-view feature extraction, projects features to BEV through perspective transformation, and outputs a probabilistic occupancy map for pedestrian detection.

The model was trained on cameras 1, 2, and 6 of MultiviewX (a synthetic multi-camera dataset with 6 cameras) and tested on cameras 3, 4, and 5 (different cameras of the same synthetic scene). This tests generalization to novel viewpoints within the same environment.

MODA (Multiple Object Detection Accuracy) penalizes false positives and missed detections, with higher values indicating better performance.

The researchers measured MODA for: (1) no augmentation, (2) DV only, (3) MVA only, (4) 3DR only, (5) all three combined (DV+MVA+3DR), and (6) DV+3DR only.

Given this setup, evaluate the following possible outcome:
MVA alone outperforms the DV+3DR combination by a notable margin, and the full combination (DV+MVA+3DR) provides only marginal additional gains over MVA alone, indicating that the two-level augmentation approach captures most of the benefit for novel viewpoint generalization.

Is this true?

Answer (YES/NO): NO